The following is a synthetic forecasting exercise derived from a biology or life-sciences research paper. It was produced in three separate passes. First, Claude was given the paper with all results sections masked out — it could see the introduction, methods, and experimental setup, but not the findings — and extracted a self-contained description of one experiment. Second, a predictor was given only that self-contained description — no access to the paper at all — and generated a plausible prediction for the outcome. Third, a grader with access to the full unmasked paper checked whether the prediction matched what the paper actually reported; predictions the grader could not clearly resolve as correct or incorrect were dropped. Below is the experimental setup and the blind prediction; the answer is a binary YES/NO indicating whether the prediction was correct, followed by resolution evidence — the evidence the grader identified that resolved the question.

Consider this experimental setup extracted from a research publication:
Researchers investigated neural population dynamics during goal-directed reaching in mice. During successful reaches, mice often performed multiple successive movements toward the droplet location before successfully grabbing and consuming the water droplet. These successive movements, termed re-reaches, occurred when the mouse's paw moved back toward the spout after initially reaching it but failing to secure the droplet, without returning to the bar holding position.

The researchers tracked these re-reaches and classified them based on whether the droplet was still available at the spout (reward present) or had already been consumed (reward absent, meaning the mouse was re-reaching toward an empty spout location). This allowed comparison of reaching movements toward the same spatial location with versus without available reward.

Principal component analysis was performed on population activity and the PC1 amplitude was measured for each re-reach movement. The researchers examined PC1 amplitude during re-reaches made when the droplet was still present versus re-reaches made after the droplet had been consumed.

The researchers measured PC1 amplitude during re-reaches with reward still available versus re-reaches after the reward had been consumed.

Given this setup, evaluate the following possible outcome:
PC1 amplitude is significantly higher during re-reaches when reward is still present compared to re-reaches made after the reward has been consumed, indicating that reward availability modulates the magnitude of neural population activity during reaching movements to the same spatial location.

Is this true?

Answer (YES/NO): YES